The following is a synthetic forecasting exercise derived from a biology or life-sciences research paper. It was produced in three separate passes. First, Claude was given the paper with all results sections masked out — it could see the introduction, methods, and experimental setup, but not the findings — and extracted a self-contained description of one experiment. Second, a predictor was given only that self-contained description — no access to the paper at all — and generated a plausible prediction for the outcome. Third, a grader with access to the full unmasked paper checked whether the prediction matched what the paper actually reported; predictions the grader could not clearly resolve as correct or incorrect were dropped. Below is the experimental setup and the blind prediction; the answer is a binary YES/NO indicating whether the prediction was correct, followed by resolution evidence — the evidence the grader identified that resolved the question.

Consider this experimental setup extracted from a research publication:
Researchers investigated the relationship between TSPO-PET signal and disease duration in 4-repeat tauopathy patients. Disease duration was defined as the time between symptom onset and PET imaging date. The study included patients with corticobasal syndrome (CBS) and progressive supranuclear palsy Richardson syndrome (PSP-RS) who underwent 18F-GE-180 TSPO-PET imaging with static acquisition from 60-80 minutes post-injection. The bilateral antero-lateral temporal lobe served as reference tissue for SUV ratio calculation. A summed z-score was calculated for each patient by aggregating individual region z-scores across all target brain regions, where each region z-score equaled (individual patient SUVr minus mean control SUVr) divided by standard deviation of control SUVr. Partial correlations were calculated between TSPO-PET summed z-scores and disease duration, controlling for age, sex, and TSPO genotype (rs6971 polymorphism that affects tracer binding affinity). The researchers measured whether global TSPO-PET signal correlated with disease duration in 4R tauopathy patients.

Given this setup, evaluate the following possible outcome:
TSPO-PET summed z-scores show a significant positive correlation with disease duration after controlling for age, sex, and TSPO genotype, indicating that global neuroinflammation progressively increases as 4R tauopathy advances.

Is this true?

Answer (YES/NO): NO